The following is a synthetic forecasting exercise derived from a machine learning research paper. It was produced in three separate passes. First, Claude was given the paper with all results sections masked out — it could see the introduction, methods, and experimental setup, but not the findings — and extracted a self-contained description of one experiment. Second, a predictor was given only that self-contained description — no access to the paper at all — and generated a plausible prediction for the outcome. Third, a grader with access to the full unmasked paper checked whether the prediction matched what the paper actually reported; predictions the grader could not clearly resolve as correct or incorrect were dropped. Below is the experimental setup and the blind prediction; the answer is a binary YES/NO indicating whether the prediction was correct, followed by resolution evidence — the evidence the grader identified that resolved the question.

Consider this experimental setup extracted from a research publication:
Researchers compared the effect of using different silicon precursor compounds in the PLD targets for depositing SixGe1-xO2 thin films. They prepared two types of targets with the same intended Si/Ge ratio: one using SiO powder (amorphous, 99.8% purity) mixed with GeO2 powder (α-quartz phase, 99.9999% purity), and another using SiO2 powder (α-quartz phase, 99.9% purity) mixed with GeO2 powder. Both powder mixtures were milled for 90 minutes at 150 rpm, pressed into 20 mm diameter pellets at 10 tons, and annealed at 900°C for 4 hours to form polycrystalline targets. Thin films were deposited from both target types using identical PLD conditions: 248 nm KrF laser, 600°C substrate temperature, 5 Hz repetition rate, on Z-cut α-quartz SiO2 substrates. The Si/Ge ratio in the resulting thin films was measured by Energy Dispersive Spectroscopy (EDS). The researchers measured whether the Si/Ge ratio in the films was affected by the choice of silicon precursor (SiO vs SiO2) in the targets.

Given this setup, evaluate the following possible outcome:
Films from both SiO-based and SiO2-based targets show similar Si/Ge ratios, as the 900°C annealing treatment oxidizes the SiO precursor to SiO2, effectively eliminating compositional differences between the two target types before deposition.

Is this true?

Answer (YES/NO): NO